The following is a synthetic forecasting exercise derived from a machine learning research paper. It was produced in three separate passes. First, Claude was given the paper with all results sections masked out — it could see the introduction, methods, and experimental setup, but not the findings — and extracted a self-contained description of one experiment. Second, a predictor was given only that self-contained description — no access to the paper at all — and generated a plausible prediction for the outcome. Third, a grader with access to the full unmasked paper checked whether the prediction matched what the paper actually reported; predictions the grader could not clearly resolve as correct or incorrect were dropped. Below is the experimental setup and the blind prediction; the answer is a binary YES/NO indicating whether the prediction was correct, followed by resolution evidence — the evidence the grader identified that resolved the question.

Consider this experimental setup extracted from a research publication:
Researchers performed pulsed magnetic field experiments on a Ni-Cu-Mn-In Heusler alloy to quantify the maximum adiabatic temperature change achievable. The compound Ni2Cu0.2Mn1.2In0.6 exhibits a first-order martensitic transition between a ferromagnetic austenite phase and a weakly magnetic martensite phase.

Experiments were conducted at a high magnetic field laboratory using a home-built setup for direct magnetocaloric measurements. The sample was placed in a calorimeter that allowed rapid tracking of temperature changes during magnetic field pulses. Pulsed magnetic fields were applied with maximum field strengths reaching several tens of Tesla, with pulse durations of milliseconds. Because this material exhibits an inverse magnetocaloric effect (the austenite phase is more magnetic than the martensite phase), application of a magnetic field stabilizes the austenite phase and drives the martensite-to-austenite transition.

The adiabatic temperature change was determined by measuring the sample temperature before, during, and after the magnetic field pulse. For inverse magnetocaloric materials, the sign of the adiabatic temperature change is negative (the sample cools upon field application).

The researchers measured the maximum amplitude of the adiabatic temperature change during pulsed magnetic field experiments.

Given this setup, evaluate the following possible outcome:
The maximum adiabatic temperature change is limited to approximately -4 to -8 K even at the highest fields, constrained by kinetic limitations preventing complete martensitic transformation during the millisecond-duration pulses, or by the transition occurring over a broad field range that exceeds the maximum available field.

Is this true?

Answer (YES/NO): NO